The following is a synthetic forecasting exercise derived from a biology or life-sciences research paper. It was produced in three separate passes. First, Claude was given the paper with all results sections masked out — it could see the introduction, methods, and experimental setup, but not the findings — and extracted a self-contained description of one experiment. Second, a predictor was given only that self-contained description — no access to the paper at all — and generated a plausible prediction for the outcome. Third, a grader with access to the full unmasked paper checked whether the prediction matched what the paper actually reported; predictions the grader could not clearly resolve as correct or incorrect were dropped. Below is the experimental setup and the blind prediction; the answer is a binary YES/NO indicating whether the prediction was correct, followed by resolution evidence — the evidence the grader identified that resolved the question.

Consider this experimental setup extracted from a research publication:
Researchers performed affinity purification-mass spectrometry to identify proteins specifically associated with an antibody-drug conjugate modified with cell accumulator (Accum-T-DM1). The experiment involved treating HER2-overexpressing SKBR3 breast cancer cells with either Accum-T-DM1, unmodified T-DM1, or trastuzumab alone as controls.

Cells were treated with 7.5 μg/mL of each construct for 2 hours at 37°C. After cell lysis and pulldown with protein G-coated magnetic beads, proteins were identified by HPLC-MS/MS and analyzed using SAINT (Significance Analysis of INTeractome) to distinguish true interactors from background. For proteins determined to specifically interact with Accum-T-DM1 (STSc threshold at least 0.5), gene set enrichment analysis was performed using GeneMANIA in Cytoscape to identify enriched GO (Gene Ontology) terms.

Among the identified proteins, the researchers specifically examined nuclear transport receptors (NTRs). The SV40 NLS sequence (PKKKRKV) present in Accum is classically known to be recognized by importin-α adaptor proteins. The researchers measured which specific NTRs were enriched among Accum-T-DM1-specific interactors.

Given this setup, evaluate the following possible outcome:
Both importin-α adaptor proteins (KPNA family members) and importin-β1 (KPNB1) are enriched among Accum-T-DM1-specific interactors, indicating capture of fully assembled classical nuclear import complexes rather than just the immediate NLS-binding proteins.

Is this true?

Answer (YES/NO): NO